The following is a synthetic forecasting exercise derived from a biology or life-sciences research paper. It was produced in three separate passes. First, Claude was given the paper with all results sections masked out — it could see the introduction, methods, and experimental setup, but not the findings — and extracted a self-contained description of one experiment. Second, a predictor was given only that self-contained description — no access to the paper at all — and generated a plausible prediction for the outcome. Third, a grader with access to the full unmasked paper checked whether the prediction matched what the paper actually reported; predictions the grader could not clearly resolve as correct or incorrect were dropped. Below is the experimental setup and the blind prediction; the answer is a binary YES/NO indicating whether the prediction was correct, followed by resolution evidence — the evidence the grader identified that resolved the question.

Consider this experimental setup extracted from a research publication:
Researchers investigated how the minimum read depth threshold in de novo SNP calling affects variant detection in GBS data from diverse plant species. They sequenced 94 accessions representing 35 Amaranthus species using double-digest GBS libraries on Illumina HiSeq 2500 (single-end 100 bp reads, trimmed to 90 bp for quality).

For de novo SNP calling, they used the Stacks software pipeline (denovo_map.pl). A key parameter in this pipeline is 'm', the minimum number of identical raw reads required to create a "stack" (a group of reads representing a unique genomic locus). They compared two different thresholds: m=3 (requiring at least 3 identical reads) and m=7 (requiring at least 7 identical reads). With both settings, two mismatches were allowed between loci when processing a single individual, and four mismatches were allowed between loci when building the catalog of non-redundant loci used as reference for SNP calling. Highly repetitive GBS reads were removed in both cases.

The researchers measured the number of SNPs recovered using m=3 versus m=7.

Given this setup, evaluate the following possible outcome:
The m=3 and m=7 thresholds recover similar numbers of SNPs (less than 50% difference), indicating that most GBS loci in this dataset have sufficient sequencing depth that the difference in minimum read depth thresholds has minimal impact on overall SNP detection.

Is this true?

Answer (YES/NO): YES